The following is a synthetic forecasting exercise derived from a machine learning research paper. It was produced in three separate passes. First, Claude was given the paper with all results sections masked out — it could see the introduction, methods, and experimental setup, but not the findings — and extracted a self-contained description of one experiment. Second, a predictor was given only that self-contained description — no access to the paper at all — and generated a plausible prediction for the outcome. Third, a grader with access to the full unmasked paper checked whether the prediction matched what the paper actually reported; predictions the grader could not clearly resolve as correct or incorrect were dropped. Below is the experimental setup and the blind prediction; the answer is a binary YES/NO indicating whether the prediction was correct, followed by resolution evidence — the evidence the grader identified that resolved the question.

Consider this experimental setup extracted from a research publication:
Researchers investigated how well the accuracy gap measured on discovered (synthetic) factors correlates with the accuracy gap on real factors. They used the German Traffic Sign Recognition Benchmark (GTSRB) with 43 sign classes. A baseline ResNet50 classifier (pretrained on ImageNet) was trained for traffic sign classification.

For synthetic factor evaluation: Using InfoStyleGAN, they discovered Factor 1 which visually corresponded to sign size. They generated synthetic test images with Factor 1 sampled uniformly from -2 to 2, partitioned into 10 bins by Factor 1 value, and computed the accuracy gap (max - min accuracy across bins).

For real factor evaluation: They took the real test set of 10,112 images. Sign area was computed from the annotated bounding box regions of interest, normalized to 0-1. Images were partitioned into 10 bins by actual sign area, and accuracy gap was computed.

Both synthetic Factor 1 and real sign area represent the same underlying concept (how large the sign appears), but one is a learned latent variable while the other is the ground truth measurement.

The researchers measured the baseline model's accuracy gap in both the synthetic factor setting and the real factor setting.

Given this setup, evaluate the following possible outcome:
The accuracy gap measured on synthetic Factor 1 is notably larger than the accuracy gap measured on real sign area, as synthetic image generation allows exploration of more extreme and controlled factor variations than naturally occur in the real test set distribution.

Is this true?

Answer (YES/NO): YES